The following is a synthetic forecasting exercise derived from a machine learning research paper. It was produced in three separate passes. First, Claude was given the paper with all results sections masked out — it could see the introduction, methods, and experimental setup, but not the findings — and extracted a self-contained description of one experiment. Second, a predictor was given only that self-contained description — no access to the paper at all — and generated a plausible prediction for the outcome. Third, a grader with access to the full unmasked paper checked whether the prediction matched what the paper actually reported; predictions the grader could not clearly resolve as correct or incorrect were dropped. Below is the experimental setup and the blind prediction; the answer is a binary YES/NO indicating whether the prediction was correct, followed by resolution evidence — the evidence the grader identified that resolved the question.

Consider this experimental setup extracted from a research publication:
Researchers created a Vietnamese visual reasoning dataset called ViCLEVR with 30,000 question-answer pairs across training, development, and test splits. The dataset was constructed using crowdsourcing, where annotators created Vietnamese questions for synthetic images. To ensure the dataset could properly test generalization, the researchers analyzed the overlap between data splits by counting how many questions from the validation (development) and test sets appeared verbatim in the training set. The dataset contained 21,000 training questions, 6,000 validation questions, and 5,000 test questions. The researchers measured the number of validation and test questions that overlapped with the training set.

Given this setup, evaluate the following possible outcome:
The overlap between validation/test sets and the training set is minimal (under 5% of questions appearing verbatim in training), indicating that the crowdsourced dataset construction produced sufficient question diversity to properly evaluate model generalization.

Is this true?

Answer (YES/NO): YES